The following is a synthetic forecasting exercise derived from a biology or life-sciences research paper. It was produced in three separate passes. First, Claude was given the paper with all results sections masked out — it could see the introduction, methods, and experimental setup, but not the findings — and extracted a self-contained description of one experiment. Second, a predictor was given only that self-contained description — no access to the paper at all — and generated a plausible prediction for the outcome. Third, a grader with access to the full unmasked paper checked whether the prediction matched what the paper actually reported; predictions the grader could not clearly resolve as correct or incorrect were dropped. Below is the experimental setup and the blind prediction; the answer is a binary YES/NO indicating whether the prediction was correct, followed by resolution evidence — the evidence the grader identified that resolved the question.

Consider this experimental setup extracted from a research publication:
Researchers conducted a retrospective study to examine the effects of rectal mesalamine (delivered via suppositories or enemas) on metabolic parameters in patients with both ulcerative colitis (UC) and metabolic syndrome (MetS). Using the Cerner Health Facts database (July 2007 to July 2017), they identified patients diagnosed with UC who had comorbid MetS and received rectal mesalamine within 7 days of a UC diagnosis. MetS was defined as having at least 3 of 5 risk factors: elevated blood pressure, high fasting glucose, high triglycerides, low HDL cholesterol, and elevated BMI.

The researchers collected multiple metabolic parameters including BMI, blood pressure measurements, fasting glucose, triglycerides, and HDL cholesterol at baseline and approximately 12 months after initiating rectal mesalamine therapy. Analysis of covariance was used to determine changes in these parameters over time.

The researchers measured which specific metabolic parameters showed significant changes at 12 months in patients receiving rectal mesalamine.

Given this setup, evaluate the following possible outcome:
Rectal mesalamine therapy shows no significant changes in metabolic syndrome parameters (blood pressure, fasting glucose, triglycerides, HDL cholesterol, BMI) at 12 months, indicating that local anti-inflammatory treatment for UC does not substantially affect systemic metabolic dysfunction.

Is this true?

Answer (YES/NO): NO